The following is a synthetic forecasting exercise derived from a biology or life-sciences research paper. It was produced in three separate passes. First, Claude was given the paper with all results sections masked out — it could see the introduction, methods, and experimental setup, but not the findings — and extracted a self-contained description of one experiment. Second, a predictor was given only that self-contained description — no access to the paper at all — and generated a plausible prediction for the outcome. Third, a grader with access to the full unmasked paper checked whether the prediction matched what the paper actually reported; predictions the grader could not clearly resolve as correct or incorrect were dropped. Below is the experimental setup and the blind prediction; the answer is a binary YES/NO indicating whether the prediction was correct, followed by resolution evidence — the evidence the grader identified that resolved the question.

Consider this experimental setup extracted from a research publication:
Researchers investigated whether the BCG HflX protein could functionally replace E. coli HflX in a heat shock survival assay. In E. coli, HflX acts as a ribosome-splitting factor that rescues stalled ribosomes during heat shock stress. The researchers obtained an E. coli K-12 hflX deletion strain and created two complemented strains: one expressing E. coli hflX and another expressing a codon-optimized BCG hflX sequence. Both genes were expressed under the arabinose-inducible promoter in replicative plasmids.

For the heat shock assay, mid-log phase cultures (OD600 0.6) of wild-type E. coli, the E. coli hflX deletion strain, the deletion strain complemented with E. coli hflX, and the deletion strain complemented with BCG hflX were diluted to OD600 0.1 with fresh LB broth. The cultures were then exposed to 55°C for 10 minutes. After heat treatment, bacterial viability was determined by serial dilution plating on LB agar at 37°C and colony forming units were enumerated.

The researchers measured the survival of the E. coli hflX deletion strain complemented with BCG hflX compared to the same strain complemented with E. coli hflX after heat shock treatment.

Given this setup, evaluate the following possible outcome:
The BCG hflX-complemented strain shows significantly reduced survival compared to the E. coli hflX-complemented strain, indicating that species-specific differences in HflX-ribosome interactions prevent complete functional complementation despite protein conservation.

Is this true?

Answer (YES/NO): YES